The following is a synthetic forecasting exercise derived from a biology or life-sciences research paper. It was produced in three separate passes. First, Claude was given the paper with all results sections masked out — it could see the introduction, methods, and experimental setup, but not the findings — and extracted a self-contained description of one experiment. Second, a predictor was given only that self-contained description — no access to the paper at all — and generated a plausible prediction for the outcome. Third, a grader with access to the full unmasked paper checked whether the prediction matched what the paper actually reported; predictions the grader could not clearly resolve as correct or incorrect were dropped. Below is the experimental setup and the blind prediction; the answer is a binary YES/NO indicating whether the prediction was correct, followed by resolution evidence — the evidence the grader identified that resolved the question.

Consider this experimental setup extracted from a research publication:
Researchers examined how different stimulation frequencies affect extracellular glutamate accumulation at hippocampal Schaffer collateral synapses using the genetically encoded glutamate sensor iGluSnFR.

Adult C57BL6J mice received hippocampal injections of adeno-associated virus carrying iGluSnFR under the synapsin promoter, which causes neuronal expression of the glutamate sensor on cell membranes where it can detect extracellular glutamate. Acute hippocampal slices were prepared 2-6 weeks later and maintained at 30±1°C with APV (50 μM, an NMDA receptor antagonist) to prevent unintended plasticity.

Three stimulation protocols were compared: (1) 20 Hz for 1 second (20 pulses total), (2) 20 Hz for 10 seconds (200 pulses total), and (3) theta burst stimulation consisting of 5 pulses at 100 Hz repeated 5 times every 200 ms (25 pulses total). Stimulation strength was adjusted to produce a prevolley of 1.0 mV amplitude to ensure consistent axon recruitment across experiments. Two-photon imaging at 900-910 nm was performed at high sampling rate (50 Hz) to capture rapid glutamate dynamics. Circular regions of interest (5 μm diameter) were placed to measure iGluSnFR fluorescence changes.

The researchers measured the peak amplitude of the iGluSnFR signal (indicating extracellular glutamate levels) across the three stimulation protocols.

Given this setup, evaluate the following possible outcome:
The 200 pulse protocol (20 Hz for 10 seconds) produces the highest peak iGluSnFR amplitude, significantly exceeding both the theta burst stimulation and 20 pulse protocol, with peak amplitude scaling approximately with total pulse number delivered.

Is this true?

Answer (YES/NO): NO